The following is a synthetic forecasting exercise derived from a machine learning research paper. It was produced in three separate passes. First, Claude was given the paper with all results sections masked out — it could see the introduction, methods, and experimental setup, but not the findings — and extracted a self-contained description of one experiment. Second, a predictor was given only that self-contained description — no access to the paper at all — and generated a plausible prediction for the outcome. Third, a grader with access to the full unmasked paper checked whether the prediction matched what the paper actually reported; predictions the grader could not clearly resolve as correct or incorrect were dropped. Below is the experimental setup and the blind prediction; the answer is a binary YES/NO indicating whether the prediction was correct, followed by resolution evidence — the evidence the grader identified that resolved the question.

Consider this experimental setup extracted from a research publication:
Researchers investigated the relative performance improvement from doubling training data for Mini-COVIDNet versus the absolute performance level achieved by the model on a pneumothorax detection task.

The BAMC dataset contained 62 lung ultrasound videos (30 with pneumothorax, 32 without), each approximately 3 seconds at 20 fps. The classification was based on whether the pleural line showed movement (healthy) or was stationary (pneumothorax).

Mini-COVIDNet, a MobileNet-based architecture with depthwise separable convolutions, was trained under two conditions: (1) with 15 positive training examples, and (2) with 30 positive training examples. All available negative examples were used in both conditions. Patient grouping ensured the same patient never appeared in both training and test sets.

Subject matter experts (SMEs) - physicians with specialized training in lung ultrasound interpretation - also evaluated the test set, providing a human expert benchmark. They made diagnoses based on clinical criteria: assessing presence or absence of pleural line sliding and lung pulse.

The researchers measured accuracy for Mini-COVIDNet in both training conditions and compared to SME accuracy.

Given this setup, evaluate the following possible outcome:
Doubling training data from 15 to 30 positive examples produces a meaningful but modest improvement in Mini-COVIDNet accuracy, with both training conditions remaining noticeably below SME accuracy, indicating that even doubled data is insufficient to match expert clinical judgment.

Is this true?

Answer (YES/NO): YES